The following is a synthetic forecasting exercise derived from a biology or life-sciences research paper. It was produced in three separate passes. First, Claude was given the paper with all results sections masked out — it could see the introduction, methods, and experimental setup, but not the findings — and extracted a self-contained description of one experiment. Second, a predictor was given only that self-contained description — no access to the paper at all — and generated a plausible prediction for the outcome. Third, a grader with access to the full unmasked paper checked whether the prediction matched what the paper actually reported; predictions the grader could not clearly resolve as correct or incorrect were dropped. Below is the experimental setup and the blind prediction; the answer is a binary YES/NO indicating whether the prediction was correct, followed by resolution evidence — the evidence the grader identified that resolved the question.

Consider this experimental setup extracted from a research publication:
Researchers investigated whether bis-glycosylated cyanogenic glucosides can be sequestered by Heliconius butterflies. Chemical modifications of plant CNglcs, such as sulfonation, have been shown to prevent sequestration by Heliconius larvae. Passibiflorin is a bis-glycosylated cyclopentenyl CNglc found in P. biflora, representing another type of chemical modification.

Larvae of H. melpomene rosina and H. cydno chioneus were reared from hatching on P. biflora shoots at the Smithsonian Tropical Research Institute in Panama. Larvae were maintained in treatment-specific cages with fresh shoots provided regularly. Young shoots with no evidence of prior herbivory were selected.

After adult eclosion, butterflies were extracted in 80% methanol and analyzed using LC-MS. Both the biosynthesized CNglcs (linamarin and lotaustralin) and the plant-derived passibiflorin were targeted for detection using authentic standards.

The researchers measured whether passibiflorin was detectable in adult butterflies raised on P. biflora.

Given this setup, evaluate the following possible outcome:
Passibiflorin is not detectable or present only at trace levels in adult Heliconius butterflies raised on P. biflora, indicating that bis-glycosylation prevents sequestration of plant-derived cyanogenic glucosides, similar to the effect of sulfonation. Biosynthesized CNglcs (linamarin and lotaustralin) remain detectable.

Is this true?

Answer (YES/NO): YES